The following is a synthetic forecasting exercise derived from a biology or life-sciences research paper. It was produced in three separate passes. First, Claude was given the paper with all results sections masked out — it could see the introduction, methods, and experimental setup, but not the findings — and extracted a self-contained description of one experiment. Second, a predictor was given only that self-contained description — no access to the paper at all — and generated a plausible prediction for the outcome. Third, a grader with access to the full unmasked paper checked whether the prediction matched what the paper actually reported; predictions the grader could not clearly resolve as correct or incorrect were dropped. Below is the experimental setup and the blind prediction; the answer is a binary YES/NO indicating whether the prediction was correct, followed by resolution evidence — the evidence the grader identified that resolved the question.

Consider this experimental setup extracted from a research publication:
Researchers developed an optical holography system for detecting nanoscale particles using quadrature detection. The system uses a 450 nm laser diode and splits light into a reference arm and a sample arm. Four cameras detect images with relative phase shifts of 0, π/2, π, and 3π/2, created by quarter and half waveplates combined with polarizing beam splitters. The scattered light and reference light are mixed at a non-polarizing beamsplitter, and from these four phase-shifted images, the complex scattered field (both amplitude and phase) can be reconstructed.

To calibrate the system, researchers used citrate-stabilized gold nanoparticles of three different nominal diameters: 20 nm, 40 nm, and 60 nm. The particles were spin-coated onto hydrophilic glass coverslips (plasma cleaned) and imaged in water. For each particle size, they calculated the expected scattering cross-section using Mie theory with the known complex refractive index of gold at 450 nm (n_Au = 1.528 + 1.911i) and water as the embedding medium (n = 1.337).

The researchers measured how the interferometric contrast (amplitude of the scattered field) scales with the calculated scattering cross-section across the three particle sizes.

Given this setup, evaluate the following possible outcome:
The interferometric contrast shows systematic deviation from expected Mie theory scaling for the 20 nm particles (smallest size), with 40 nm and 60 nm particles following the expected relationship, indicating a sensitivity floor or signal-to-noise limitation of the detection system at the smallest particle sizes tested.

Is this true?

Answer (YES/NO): NO